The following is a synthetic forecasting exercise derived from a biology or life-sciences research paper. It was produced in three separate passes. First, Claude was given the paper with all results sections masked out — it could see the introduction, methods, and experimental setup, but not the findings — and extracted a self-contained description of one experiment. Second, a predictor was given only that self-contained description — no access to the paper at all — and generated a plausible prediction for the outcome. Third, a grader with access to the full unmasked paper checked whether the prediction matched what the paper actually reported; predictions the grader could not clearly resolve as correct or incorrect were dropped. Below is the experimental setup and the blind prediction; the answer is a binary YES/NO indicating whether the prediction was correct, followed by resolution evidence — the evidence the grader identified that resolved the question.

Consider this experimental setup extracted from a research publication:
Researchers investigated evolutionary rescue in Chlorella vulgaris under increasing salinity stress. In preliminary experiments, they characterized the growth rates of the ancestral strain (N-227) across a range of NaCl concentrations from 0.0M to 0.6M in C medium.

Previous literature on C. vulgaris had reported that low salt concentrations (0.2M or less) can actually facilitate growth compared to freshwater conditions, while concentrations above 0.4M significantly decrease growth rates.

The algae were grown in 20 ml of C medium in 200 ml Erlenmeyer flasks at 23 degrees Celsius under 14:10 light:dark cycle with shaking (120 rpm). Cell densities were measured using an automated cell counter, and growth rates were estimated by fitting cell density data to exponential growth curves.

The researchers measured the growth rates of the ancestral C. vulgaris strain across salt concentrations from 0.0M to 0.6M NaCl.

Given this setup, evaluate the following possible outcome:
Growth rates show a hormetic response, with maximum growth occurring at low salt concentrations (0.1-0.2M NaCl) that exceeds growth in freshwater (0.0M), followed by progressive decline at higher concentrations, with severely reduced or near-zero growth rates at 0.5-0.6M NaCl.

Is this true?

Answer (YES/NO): NO